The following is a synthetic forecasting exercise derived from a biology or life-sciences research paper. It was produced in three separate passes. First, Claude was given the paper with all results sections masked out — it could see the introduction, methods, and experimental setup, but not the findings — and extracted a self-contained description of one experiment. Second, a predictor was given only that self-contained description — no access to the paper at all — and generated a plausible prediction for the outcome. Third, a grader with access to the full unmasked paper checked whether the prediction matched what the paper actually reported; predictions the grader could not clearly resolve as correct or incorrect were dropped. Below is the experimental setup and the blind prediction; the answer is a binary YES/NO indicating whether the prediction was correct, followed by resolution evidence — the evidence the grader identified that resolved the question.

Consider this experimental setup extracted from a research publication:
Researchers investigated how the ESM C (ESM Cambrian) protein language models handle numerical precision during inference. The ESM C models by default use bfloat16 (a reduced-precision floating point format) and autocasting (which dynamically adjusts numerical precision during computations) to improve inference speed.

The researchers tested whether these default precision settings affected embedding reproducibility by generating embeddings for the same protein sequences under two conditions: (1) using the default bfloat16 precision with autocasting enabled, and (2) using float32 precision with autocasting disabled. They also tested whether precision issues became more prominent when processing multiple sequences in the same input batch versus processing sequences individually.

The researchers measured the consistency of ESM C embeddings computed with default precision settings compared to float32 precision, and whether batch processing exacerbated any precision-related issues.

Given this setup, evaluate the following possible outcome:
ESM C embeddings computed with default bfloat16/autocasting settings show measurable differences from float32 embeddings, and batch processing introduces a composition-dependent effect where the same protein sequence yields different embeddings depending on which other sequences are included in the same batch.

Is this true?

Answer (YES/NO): YES